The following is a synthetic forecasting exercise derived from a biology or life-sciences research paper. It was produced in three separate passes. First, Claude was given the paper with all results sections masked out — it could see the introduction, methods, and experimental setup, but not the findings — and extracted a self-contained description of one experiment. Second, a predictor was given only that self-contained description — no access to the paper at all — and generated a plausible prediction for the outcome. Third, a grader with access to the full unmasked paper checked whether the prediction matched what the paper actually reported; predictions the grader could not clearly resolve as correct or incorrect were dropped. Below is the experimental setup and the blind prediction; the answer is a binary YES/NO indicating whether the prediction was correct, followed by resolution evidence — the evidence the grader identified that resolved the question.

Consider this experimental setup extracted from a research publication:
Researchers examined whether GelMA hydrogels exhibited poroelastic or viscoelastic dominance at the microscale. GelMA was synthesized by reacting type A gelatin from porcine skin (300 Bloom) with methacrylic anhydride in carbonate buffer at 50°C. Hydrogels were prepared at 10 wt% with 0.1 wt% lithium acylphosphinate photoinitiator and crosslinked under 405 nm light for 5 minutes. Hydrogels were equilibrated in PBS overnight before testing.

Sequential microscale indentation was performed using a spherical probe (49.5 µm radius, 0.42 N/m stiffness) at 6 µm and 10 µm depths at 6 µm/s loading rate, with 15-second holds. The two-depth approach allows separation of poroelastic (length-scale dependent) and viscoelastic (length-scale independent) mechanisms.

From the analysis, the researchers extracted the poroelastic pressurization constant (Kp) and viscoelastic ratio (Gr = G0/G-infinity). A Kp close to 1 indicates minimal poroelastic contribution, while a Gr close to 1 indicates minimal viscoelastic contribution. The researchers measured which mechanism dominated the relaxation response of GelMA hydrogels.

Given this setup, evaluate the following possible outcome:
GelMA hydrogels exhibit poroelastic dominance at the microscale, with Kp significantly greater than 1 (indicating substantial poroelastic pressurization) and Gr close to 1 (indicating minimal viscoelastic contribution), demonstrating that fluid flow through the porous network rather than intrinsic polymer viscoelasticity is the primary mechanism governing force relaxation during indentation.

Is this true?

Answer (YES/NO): NO